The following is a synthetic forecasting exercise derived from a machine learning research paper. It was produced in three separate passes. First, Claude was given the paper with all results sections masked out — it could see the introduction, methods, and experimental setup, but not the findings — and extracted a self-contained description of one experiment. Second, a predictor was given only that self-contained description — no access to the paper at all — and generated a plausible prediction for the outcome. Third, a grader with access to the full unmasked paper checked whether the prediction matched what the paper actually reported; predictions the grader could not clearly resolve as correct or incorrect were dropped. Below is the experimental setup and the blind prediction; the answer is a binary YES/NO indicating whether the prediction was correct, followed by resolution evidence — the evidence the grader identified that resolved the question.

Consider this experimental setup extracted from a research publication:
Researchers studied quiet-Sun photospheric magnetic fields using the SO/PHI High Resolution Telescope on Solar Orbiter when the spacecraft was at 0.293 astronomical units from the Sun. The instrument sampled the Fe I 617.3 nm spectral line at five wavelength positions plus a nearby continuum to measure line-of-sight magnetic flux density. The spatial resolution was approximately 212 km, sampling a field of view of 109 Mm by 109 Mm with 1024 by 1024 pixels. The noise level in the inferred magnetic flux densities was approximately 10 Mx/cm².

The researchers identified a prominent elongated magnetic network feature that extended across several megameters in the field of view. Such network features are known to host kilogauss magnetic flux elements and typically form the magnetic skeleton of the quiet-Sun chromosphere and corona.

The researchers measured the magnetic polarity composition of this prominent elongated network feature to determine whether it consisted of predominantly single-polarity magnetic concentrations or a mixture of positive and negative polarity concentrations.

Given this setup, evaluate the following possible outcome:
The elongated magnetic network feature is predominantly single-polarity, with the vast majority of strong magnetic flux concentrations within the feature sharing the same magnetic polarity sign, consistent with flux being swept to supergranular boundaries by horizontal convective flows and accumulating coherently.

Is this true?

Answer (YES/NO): YES